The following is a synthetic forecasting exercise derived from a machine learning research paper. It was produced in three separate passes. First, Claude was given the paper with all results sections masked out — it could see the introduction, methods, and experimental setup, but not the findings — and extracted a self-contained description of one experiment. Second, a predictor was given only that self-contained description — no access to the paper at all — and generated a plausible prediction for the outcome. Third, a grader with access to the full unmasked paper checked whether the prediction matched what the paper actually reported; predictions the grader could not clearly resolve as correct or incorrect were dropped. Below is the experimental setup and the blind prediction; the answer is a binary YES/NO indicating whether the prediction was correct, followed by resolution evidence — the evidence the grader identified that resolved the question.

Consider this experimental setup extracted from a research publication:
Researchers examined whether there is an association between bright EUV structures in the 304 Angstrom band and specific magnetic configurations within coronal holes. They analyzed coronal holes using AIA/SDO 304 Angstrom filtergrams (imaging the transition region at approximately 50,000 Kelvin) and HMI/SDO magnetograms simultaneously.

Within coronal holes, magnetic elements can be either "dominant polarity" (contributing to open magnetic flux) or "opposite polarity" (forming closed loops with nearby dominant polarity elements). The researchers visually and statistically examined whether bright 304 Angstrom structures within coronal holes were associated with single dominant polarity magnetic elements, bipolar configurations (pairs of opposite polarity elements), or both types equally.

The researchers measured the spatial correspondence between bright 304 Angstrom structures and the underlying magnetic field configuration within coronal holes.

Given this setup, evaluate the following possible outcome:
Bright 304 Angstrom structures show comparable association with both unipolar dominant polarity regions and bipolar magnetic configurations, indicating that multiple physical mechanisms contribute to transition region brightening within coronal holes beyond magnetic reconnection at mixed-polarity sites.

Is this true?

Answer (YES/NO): NO